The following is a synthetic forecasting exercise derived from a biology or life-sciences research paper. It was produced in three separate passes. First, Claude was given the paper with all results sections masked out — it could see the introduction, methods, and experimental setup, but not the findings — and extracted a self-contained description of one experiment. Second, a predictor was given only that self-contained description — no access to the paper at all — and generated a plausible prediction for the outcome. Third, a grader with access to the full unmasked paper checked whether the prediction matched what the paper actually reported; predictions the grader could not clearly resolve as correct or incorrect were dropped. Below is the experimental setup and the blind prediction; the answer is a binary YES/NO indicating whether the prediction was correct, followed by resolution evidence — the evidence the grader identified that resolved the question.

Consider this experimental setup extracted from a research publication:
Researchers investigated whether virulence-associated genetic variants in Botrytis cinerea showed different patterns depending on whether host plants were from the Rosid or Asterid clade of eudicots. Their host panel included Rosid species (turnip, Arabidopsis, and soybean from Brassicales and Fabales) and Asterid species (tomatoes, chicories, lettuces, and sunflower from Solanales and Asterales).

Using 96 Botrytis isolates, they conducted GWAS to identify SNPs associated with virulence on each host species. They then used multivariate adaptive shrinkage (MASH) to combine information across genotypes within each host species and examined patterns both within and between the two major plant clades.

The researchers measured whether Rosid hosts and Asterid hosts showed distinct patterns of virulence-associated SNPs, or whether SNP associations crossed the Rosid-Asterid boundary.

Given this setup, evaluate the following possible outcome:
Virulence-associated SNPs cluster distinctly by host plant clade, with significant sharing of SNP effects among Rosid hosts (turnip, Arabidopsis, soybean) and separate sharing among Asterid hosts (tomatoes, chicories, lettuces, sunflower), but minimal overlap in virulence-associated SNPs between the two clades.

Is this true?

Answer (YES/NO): NO